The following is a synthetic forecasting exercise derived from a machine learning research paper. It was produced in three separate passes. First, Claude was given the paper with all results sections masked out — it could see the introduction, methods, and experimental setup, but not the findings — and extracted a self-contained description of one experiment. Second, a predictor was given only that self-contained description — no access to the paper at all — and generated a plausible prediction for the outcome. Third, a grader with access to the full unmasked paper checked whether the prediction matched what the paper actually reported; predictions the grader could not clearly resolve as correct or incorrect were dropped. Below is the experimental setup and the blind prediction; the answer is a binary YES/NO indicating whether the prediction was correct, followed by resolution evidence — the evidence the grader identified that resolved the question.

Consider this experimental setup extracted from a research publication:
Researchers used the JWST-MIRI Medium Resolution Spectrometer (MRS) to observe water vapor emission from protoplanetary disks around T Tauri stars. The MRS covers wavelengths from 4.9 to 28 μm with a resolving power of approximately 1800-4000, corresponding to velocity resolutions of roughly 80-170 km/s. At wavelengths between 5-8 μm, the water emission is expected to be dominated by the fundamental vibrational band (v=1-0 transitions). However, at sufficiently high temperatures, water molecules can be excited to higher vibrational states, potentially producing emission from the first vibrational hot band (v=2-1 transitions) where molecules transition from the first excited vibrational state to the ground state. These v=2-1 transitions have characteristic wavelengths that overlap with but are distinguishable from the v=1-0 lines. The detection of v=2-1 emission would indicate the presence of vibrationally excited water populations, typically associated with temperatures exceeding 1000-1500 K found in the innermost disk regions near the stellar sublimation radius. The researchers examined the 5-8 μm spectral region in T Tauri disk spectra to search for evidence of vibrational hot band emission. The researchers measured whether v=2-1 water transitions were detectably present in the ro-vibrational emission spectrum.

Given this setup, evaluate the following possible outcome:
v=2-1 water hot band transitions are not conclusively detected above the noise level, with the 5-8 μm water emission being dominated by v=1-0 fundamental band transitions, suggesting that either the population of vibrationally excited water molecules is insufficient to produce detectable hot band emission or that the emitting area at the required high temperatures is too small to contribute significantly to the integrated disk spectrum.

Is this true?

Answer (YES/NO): NO